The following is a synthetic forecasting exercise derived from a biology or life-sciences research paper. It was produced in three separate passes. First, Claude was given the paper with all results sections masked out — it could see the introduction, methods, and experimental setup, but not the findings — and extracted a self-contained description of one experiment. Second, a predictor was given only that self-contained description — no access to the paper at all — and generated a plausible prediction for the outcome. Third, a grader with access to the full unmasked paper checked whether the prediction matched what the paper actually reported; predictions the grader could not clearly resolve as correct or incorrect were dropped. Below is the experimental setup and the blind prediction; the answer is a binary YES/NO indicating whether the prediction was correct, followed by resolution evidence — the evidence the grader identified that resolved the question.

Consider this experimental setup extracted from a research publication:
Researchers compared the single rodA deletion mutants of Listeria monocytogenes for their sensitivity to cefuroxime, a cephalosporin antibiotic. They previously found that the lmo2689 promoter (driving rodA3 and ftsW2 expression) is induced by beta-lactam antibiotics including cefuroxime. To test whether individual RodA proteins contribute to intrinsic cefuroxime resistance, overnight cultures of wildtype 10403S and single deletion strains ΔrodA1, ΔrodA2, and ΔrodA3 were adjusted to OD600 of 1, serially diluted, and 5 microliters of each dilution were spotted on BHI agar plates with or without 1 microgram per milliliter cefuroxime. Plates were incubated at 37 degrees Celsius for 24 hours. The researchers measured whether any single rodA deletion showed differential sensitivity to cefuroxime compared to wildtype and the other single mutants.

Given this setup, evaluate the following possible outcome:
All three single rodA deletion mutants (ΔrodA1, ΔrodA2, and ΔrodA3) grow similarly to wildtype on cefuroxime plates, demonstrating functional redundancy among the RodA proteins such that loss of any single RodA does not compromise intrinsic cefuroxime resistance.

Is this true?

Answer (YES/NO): NO